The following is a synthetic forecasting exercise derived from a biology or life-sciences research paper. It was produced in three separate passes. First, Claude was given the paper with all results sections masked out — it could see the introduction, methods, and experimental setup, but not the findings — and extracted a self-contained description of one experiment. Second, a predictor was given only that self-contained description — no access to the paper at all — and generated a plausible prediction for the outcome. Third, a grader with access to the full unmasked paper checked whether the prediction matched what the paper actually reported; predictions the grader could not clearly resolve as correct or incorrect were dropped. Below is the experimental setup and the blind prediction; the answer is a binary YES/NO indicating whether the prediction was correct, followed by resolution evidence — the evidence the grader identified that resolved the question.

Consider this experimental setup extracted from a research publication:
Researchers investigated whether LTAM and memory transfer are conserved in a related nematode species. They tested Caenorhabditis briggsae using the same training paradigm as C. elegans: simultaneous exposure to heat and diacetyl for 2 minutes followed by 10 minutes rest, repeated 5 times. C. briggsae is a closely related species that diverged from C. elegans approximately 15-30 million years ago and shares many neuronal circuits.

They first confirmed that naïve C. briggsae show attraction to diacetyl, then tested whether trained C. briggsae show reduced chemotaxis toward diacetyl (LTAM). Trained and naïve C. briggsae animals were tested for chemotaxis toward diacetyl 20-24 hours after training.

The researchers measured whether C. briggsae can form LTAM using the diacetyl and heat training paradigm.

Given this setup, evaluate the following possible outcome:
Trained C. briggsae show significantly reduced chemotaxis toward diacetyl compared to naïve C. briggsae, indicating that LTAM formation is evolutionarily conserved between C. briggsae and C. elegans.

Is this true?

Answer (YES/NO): YES